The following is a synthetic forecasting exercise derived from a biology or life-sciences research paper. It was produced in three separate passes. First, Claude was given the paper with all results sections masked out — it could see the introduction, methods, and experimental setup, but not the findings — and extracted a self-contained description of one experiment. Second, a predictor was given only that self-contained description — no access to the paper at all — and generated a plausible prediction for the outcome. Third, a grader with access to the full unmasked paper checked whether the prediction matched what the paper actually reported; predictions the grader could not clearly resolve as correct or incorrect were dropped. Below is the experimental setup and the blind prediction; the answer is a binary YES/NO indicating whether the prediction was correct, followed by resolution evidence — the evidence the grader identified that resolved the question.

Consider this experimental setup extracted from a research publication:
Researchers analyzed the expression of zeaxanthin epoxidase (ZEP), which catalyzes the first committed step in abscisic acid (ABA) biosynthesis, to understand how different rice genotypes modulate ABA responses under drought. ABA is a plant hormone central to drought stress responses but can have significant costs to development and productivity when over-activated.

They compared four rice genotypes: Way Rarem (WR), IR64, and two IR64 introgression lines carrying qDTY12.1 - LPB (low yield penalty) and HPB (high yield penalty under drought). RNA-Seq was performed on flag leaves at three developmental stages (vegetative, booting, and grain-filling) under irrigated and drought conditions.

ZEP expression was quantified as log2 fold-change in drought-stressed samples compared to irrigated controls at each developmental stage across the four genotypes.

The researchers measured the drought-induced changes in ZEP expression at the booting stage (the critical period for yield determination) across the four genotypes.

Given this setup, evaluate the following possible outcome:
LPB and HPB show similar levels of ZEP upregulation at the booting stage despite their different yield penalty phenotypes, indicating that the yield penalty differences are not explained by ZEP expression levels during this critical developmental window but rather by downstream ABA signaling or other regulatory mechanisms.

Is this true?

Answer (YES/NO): NO